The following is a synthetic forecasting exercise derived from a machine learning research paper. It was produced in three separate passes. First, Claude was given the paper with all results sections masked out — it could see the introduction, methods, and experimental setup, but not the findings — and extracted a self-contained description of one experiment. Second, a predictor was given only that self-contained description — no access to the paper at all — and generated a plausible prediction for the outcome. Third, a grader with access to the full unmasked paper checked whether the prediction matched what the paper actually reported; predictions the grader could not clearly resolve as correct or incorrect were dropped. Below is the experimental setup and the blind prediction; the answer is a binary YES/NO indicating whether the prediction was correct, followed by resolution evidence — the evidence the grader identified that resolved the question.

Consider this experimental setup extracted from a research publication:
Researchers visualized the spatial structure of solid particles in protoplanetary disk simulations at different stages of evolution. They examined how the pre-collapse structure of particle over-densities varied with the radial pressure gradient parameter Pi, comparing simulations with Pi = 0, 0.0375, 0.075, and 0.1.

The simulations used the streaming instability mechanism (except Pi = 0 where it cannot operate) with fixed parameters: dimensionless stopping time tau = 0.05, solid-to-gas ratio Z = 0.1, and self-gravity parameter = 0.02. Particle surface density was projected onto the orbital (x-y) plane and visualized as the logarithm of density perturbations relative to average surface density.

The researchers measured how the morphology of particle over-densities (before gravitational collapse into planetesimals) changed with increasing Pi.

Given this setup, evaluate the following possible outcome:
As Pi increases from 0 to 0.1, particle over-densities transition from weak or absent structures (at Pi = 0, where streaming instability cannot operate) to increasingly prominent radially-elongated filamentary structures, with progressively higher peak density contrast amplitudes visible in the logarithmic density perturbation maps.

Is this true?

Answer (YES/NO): NO